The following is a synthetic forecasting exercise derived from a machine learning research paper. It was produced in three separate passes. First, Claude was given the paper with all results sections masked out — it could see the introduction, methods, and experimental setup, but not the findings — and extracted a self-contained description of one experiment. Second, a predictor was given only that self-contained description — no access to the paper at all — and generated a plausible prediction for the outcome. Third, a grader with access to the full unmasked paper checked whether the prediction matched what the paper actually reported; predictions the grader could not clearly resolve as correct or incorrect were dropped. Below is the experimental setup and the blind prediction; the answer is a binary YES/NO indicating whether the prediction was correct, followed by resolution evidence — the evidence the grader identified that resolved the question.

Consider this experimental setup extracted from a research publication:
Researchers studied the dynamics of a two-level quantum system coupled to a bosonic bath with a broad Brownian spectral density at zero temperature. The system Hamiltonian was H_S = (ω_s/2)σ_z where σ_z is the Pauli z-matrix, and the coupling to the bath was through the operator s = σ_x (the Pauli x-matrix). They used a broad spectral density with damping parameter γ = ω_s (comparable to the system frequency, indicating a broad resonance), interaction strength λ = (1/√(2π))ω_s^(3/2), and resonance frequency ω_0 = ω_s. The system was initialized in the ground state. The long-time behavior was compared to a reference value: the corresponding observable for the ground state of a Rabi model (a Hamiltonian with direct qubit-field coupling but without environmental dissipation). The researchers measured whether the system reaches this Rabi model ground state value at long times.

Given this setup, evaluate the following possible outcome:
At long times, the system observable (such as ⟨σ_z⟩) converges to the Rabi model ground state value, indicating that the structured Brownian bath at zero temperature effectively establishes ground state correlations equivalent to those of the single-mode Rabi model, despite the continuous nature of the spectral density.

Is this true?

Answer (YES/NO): NO